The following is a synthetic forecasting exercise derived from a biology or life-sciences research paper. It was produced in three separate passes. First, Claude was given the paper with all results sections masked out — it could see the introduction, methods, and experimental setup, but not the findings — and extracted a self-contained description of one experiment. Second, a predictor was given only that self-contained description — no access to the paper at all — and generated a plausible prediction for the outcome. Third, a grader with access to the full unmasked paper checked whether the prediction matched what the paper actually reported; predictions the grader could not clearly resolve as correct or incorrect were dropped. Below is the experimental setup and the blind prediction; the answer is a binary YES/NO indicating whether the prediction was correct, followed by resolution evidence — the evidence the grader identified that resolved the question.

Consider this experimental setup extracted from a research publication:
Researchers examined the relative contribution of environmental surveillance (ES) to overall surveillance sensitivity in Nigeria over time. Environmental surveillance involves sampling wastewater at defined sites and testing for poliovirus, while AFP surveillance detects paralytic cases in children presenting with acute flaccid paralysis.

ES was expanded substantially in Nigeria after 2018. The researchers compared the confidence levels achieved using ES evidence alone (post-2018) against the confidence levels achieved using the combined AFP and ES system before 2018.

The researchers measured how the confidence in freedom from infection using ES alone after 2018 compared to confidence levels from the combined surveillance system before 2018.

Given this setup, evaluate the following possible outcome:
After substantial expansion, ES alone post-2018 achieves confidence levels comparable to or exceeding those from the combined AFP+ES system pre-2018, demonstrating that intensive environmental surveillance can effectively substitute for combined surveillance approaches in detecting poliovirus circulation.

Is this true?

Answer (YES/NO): YES